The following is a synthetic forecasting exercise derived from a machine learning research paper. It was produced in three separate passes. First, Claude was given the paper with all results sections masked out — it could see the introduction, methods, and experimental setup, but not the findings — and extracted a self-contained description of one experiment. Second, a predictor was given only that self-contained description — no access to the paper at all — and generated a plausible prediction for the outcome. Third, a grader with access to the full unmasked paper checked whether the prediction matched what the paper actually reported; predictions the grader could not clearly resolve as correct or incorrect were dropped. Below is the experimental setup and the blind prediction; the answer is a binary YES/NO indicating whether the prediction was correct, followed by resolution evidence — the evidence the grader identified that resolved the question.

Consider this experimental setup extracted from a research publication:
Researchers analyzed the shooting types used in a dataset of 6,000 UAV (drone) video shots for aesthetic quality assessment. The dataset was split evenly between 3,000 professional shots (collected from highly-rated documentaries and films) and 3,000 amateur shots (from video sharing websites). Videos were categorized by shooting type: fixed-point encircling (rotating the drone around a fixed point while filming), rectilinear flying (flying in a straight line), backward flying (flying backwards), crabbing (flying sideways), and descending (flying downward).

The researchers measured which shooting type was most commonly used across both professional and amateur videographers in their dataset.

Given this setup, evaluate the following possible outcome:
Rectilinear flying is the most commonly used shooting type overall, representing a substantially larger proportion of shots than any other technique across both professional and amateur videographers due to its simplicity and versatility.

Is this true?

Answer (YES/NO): YES